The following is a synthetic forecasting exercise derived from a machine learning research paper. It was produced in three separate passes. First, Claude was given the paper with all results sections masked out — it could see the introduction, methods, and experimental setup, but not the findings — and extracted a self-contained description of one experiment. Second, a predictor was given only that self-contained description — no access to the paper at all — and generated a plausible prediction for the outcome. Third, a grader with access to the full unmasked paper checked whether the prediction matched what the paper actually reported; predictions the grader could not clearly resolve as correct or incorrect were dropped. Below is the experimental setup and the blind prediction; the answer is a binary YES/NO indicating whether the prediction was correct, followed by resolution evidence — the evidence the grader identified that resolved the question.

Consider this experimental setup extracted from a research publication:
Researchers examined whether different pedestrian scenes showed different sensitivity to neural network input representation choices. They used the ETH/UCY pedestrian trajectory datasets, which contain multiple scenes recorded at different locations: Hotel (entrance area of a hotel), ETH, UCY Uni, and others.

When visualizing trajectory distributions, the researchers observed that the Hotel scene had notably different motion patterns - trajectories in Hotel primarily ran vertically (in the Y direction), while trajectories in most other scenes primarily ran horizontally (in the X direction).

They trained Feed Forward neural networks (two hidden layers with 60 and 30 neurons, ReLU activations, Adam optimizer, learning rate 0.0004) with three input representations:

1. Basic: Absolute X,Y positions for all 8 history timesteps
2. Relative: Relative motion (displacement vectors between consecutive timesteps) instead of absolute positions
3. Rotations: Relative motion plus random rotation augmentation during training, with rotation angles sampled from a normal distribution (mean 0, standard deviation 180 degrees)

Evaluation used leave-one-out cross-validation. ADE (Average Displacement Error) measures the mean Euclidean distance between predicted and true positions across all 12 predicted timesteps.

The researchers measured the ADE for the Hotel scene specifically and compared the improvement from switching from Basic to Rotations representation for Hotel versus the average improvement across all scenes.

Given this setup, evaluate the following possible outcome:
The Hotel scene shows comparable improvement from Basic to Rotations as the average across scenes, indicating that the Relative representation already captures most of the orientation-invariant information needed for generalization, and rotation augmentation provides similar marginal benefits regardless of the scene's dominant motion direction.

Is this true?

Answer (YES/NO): NO